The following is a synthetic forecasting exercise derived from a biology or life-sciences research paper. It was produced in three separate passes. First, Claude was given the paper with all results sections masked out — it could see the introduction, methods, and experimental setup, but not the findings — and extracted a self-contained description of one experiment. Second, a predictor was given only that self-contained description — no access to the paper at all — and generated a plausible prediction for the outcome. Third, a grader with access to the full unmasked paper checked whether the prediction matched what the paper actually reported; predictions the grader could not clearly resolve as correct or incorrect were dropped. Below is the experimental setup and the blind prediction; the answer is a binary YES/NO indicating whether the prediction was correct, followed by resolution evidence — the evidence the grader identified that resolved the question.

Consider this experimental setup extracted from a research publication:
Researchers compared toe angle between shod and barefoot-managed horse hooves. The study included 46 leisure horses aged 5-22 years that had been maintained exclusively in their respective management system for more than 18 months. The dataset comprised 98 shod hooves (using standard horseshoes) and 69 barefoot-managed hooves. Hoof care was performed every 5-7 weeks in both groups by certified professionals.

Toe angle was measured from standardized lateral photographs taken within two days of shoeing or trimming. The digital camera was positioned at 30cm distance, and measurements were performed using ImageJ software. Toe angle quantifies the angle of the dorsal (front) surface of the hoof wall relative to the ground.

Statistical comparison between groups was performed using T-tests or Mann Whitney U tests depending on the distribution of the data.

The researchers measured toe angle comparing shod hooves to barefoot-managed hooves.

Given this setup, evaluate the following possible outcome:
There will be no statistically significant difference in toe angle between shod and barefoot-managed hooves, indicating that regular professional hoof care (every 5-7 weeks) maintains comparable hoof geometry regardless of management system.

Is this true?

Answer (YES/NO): YES